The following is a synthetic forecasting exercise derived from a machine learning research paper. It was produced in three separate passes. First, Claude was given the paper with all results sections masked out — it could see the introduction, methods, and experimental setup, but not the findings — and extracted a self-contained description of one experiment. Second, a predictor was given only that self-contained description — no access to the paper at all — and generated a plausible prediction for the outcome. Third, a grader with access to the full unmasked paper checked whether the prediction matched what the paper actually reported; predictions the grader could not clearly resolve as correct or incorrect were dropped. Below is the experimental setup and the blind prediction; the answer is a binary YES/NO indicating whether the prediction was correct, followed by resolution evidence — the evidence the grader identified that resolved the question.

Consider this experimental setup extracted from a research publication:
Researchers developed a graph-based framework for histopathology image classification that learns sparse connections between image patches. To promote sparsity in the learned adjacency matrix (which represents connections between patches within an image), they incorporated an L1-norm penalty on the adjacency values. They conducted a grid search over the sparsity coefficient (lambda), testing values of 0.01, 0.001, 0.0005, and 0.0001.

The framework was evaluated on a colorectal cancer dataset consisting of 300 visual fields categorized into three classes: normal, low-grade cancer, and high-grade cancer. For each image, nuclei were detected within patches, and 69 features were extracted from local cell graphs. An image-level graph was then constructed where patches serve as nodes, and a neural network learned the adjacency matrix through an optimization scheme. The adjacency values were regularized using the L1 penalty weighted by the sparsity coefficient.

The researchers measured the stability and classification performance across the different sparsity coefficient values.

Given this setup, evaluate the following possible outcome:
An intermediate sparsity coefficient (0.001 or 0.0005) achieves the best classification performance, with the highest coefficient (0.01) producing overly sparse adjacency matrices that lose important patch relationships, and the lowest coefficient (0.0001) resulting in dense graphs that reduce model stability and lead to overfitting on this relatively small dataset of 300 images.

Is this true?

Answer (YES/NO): NO